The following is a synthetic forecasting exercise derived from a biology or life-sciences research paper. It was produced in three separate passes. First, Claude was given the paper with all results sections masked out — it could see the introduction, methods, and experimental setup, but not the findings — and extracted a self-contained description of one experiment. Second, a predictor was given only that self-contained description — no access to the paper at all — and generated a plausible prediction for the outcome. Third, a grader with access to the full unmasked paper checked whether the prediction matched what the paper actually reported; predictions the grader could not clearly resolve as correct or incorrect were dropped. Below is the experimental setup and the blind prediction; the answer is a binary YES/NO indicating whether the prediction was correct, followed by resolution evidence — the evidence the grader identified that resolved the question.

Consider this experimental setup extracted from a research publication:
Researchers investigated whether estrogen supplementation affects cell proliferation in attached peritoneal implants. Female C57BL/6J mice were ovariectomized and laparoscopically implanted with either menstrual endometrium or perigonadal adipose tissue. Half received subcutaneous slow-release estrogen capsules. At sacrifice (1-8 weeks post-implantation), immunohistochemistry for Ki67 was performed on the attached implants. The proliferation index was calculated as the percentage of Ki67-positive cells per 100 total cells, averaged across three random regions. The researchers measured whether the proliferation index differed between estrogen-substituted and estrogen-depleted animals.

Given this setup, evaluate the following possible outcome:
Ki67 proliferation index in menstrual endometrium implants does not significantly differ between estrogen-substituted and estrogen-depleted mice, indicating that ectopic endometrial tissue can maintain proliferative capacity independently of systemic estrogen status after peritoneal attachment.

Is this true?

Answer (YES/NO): YES